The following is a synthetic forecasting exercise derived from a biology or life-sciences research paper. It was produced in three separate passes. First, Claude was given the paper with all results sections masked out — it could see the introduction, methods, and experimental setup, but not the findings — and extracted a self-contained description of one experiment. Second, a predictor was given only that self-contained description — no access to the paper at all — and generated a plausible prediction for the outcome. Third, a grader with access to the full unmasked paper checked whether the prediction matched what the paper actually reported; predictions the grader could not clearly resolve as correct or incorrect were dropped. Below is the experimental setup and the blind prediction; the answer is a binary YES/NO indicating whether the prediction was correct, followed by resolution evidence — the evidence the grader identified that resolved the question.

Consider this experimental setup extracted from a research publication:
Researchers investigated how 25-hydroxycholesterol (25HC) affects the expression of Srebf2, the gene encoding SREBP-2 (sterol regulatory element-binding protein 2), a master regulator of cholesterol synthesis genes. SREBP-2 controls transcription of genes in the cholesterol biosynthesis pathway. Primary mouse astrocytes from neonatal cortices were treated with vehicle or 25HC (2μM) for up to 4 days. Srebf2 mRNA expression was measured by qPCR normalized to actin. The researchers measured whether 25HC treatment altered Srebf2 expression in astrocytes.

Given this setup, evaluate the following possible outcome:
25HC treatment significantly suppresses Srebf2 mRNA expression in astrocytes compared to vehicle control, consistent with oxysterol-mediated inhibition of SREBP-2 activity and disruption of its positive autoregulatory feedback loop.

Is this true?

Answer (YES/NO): YES